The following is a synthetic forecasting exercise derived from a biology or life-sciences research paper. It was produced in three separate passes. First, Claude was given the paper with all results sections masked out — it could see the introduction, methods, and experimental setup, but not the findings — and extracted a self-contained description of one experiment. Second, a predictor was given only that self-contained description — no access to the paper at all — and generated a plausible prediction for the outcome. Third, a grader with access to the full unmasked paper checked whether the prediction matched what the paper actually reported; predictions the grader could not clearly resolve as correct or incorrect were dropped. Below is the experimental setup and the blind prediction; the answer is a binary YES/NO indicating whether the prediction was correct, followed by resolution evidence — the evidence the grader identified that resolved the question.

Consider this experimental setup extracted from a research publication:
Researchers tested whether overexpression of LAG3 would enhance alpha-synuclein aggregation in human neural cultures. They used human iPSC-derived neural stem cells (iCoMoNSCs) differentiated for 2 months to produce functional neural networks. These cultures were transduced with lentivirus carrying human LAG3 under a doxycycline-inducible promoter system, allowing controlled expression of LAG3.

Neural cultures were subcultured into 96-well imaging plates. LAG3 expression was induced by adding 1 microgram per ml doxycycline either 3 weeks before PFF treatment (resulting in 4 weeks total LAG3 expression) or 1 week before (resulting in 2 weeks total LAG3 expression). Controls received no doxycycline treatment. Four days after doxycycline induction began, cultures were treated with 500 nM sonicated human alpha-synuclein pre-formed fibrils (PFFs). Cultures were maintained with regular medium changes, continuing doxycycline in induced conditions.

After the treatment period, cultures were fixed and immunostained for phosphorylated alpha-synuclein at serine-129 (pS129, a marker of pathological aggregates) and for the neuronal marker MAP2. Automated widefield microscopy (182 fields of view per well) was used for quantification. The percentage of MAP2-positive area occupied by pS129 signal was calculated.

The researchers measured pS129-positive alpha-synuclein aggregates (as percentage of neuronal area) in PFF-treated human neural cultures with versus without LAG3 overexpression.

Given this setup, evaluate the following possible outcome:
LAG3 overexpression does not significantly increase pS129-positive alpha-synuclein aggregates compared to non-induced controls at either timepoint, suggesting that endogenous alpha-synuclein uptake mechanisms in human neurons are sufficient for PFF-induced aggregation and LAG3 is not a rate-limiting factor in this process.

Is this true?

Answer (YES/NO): YES